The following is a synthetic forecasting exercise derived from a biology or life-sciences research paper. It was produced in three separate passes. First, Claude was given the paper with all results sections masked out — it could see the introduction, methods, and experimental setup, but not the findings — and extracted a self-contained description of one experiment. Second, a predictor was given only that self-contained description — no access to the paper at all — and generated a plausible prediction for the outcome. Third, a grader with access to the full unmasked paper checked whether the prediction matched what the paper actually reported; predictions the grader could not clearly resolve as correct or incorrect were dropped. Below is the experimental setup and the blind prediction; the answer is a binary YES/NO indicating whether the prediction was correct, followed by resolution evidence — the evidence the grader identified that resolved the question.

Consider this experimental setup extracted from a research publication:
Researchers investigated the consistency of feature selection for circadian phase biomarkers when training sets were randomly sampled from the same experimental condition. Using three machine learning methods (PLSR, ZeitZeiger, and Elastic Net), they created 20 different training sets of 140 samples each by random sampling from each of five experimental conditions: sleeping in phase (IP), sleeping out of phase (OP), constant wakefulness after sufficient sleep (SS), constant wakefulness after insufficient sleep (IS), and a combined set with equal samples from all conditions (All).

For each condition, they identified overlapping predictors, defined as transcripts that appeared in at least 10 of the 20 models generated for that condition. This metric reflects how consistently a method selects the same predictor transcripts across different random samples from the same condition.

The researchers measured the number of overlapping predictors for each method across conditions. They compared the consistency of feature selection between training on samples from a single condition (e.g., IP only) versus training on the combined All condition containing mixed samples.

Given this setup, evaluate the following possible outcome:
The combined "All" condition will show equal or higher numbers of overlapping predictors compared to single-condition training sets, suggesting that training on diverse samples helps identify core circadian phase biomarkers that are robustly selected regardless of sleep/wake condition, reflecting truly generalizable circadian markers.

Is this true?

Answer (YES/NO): NO